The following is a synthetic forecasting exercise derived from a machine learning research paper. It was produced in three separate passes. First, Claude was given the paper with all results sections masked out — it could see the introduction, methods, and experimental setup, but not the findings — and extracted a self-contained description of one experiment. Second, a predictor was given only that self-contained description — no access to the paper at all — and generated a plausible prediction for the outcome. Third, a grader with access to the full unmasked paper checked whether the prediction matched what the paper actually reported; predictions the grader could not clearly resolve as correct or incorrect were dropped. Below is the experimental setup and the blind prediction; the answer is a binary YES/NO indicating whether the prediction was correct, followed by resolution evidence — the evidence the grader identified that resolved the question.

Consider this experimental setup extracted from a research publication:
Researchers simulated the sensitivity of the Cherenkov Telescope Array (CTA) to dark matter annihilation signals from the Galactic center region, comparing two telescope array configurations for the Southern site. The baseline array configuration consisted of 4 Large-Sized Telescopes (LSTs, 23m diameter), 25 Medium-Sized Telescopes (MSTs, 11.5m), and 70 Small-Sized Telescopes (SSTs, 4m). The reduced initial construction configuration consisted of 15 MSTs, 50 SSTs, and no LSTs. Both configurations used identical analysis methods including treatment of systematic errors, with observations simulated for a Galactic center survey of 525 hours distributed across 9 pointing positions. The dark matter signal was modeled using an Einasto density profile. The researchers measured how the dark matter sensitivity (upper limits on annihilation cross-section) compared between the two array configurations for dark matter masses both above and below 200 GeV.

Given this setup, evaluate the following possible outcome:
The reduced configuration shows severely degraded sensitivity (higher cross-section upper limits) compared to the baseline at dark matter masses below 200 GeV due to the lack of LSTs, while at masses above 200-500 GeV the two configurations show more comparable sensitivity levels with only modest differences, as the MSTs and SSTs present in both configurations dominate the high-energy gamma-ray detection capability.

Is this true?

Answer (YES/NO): NO